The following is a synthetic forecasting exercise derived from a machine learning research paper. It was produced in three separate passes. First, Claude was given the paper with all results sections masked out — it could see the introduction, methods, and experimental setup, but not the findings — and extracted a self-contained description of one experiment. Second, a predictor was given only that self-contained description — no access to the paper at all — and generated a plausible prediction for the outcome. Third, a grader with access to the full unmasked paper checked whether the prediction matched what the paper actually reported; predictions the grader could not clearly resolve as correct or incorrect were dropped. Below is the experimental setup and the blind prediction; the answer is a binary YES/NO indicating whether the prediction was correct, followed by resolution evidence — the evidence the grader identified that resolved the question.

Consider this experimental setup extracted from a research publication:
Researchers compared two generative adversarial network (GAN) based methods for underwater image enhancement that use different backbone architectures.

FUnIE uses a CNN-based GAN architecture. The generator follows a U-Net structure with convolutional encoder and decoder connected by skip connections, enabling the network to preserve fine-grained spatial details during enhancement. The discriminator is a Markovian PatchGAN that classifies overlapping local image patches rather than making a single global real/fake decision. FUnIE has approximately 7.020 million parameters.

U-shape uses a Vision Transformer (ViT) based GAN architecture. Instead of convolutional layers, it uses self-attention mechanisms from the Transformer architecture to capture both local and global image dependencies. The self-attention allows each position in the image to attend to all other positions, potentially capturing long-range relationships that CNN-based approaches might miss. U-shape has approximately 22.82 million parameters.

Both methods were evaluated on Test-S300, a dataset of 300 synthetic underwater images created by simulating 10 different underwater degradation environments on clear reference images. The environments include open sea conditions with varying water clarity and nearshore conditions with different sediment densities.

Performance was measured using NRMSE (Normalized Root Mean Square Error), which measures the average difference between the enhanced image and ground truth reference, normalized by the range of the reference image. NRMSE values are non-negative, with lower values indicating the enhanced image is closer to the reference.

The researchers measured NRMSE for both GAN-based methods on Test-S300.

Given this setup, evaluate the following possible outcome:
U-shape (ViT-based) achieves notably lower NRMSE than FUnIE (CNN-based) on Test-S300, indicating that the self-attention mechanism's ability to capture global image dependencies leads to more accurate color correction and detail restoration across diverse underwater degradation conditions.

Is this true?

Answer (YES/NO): YES